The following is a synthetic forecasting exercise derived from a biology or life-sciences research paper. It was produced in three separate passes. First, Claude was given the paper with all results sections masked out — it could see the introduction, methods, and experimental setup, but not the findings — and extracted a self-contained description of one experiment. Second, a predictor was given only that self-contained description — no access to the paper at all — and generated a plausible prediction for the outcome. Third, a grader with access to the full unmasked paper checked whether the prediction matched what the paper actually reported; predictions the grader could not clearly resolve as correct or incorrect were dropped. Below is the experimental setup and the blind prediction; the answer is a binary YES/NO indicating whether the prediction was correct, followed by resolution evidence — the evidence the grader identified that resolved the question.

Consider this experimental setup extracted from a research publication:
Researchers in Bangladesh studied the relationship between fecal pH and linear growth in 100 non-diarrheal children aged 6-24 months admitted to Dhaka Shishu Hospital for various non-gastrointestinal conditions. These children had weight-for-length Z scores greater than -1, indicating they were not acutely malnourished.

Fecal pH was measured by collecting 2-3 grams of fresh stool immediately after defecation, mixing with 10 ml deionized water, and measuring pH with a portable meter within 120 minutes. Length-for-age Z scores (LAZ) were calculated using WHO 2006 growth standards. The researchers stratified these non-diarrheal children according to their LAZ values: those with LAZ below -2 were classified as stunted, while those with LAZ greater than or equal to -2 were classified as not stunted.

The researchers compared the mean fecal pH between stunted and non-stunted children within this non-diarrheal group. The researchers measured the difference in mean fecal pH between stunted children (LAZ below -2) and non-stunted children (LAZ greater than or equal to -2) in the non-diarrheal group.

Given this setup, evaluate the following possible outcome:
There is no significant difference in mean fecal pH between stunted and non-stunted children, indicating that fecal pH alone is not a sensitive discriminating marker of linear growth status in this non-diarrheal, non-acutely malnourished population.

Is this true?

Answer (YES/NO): NO